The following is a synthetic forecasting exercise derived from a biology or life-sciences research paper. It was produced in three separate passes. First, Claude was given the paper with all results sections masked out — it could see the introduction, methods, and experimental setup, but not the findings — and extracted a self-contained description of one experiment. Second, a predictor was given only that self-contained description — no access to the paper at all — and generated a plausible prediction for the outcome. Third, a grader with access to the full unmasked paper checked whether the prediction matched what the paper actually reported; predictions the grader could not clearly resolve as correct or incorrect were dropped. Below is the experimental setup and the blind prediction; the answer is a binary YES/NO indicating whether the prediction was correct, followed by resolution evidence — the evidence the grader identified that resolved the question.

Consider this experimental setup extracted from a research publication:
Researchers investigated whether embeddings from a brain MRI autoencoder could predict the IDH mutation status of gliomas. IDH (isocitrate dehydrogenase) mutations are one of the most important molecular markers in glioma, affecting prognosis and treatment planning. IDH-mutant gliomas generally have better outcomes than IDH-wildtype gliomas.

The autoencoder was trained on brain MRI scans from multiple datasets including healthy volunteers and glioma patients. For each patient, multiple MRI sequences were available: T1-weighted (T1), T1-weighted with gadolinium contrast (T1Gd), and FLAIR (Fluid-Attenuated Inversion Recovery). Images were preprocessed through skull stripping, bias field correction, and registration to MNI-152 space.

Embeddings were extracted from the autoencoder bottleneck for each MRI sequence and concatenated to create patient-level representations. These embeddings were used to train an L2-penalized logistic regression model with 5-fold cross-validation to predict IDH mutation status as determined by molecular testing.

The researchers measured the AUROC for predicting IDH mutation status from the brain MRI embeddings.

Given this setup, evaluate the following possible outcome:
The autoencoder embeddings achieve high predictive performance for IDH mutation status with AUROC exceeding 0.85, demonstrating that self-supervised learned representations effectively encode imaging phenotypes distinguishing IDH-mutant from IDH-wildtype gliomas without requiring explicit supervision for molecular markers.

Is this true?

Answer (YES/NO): YES